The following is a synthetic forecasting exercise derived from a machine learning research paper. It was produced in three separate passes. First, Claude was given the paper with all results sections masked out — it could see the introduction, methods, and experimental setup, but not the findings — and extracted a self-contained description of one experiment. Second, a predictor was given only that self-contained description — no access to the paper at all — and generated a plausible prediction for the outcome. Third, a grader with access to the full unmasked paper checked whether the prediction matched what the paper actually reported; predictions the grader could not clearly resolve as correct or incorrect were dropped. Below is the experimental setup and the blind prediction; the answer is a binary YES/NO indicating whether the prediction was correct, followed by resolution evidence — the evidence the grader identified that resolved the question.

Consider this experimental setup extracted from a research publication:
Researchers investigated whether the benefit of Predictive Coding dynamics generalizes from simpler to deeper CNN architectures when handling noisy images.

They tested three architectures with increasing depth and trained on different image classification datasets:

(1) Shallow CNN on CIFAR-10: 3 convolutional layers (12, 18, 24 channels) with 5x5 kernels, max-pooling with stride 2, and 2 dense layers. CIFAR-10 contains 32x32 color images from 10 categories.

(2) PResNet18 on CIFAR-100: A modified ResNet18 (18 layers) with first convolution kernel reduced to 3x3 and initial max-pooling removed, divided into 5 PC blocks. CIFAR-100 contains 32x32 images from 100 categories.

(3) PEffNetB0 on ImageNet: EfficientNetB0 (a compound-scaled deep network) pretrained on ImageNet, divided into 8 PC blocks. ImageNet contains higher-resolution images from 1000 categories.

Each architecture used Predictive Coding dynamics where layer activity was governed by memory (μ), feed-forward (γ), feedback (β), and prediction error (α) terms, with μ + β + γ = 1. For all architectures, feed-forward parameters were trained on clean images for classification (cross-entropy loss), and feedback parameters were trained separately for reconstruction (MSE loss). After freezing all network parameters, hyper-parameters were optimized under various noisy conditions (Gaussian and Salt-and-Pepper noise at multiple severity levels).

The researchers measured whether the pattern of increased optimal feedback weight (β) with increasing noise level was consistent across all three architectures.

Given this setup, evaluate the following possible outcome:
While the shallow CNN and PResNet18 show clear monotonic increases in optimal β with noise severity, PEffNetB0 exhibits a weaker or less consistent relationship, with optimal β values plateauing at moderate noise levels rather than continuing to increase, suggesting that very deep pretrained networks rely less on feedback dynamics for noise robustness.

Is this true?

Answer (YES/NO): NO